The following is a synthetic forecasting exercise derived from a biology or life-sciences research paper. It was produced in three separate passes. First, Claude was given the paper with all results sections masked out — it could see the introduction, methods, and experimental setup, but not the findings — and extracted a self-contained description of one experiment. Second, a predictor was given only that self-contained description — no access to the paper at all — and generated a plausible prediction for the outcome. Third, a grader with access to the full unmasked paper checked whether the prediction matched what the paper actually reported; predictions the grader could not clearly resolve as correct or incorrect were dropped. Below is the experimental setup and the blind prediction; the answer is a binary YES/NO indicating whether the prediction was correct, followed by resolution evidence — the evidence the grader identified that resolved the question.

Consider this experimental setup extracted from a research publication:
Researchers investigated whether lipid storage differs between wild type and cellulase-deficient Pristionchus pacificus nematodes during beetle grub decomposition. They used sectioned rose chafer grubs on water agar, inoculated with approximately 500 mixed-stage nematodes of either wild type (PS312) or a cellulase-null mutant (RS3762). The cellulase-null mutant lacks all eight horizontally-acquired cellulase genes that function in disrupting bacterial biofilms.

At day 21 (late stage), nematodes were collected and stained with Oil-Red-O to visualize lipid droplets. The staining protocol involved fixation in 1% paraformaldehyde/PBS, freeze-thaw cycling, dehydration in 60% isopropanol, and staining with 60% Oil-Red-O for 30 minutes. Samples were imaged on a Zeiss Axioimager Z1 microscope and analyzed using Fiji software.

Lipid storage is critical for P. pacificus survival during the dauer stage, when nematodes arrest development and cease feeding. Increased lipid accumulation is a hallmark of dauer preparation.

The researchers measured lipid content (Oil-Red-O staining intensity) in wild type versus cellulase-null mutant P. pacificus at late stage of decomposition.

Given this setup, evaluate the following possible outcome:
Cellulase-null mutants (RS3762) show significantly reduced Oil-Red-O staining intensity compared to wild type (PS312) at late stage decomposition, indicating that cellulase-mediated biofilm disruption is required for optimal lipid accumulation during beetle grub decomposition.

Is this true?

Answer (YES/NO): NO